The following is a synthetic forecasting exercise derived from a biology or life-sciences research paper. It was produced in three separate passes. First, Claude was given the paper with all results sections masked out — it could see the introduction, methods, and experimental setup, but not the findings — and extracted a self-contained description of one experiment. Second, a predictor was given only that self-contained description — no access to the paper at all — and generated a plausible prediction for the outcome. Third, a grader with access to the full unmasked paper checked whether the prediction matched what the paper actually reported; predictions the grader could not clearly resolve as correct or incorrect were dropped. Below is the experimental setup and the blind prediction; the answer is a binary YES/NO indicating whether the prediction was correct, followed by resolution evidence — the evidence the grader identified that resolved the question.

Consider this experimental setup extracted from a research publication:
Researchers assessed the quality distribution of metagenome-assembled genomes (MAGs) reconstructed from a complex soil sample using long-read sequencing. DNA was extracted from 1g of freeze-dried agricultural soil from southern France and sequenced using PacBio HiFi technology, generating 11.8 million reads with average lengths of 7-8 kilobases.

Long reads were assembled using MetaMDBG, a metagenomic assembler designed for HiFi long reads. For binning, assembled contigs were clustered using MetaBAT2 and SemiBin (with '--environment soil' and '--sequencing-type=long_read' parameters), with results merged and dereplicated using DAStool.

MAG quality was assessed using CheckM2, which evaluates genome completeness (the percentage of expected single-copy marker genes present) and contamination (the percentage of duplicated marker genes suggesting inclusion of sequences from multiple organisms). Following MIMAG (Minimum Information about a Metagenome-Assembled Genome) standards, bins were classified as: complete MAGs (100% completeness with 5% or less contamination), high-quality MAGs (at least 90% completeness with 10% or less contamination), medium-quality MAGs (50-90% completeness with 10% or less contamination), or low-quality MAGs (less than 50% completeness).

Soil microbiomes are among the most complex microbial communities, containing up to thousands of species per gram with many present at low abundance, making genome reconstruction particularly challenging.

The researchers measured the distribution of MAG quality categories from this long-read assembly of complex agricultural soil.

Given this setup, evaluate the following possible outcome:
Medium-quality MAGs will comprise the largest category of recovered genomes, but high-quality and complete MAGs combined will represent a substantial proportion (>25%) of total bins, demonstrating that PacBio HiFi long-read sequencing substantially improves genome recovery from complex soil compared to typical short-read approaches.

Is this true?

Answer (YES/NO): NO